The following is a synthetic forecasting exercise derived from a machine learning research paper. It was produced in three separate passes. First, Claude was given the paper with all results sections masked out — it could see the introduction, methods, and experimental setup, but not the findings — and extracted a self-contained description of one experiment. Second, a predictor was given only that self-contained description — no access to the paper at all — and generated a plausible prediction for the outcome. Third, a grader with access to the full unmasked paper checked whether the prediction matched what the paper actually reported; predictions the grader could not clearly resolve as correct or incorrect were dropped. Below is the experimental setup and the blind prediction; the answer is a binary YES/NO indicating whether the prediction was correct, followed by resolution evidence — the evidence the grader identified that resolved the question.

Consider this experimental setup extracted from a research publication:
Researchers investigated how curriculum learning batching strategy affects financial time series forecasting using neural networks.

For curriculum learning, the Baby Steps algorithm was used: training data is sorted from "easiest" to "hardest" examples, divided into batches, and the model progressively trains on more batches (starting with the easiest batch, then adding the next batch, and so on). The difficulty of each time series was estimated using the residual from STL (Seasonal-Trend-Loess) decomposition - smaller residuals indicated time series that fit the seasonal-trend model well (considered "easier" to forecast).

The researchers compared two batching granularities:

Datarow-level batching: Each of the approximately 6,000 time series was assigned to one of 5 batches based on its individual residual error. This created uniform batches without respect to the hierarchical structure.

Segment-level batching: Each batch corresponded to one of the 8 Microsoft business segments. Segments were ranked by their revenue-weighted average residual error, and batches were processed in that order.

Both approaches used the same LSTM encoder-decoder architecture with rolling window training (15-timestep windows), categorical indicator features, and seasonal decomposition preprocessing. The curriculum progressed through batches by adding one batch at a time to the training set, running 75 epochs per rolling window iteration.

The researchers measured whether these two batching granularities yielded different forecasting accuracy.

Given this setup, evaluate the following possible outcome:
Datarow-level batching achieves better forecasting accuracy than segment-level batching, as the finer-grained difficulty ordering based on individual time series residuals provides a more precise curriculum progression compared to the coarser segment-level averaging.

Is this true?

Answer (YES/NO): NO